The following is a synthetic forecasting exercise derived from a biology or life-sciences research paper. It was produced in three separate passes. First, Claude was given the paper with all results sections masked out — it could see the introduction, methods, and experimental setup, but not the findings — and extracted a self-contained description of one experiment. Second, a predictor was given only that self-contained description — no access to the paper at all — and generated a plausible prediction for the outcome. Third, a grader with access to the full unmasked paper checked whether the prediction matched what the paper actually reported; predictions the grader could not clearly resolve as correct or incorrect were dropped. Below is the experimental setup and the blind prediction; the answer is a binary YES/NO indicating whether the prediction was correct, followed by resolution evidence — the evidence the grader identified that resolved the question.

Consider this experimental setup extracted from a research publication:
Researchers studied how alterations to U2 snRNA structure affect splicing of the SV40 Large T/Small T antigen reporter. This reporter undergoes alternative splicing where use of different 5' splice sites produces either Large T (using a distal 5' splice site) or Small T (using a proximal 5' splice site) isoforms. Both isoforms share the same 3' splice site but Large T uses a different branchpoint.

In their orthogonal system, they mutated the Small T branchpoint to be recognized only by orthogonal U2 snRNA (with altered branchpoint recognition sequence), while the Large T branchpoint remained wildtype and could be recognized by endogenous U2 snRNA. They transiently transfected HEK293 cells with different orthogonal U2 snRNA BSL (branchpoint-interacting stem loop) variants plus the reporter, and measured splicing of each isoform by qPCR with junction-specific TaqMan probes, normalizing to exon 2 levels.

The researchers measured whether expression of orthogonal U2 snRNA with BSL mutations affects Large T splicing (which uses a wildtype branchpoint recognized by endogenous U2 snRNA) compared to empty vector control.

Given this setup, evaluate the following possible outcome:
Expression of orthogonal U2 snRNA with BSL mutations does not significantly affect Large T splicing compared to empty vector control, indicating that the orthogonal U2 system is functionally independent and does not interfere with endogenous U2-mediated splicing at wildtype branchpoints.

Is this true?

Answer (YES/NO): YES